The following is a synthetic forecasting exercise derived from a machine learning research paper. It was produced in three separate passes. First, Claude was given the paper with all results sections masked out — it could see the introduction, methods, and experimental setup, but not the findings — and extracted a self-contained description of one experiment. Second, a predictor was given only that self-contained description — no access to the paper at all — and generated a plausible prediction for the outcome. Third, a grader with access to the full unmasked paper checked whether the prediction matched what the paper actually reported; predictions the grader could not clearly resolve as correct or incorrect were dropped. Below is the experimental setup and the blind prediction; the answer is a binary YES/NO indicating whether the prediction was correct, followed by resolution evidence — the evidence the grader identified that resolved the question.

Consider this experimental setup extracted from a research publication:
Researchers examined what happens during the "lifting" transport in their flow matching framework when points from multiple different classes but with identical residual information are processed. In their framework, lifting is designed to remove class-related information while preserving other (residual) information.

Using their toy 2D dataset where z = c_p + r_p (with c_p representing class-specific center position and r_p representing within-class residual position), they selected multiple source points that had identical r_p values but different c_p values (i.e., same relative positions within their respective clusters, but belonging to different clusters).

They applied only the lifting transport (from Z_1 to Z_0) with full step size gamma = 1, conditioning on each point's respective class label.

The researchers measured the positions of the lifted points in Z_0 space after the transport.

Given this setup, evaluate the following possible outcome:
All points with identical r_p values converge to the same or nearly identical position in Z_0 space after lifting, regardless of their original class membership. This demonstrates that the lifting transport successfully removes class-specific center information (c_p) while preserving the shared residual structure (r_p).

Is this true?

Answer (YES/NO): YES